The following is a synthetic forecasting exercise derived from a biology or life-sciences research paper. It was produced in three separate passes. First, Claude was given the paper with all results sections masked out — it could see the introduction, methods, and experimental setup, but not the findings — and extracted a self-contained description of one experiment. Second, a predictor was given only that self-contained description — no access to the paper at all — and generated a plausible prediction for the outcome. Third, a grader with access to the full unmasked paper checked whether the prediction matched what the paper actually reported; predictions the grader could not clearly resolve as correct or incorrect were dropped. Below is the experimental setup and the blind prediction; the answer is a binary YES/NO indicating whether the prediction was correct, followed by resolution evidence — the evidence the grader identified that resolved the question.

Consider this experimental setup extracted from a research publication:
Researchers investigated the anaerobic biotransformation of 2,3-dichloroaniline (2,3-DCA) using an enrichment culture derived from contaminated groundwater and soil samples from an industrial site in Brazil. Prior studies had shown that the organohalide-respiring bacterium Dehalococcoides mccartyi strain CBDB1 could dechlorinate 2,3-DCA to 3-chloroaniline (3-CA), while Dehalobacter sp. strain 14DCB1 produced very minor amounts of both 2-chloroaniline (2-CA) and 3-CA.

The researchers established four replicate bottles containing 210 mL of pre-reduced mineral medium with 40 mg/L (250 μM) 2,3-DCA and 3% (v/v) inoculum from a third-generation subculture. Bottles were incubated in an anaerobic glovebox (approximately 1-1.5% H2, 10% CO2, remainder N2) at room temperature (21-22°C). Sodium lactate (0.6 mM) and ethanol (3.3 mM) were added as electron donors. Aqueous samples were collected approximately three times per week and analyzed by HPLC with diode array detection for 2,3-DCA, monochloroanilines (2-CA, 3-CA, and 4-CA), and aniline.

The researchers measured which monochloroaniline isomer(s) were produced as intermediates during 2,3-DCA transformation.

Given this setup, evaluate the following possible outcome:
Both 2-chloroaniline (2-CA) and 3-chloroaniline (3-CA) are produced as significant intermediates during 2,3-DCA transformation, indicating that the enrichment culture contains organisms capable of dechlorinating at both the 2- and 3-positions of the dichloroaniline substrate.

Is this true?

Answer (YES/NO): NO